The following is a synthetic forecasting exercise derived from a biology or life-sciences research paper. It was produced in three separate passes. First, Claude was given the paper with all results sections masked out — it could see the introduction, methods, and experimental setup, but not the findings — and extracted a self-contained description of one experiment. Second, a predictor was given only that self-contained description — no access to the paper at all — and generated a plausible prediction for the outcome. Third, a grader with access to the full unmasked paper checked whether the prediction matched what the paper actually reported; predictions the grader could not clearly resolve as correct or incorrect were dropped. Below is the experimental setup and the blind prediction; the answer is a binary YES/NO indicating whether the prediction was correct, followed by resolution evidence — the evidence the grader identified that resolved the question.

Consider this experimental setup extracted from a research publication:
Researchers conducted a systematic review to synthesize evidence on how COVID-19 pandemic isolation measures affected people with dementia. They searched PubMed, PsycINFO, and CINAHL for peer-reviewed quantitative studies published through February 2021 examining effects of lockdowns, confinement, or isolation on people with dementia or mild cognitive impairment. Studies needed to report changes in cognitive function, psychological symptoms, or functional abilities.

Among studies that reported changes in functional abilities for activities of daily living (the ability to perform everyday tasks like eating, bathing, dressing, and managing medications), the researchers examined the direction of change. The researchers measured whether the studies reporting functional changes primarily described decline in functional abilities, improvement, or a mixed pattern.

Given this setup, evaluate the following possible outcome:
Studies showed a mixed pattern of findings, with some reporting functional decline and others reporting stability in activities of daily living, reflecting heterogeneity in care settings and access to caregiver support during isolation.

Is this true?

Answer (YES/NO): NO